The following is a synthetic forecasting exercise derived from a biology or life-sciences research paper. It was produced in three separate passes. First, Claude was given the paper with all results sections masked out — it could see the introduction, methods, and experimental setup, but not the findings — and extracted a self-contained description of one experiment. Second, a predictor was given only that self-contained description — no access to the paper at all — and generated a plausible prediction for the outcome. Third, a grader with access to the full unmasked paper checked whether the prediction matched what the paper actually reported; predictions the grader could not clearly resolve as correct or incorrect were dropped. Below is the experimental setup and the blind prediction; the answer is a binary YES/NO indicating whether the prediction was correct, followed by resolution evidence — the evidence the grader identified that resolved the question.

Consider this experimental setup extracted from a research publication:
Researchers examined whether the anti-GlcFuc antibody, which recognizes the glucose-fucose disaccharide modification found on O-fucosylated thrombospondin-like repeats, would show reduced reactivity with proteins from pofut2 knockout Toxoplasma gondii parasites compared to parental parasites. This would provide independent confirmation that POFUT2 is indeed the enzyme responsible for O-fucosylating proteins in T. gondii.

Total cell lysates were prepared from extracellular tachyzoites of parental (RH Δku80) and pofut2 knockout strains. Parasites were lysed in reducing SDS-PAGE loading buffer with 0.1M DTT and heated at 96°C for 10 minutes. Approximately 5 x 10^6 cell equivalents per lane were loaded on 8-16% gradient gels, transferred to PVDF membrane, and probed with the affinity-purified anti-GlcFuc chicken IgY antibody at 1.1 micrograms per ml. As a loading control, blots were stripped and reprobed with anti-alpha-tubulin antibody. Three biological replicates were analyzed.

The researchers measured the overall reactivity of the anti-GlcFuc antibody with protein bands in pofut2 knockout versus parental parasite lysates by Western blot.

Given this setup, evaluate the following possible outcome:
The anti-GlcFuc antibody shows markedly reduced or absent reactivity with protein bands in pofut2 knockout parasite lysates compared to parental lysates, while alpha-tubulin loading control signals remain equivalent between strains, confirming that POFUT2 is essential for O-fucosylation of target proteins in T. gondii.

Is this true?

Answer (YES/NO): YES